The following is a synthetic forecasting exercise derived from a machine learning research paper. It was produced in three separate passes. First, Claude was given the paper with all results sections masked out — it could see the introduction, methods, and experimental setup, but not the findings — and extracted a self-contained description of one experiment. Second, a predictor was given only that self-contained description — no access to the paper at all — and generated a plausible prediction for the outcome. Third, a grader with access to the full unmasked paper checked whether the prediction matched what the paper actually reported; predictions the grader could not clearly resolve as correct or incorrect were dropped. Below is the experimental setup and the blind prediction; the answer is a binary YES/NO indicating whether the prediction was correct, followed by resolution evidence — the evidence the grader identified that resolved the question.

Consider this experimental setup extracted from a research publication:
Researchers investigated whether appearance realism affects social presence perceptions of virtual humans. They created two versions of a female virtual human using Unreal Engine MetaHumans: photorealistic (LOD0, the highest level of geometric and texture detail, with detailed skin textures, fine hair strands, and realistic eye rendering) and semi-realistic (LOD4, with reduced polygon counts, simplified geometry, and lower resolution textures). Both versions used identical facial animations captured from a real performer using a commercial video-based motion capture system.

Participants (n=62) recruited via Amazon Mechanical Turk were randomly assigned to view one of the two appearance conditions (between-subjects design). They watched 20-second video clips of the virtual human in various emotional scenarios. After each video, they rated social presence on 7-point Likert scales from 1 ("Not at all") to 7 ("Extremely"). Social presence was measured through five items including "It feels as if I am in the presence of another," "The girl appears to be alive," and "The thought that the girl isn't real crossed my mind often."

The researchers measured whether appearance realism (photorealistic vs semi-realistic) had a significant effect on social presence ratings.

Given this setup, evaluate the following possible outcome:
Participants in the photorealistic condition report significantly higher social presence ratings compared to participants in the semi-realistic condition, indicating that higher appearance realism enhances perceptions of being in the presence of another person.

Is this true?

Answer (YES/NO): YES